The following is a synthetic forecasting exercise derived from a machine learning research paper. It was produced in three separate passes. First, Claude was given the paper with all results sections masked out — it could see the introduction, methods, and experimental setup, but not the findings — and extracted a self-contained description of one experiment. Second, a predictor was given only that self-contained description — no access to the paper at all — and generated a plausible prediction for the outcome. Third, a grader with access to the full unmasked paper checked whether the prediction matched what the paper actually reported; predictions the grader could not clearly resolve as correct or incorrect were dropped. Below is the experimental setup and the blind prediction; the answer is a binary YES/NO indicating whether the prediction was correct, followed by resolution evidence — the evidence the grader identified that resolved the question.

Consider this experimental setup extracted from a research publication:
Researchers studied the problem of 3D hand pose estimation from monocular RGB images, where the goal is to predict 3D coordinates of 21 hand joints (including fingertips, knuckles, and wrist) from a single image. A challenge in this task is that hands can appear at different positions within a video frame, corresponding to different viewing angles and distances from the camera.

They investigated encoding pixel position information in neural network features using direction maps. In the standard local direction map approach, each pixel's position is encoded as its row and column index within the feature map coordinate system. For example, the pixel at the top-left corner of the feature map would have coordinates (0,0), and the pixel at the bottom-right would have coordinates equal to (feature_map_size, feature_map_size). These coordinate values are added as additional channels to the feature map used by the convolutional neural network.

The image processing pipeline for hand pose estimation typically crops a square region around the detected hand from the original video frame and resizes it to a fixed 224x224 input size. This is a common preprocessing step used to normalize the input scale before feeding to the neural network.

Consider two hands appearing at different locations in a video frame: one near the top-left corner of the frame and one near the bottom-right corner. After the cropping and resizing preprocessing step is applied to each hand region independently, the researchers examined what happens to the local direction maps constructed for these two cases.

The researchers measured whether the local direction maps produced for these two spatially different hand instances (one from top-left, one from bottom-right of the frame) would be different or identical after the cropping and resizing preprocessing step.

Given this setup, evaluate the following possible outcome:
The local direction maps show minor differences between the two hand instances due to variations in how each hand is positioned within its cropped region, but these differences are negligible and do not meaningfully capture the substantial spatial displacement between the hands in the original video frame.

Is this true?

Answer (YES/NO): NO